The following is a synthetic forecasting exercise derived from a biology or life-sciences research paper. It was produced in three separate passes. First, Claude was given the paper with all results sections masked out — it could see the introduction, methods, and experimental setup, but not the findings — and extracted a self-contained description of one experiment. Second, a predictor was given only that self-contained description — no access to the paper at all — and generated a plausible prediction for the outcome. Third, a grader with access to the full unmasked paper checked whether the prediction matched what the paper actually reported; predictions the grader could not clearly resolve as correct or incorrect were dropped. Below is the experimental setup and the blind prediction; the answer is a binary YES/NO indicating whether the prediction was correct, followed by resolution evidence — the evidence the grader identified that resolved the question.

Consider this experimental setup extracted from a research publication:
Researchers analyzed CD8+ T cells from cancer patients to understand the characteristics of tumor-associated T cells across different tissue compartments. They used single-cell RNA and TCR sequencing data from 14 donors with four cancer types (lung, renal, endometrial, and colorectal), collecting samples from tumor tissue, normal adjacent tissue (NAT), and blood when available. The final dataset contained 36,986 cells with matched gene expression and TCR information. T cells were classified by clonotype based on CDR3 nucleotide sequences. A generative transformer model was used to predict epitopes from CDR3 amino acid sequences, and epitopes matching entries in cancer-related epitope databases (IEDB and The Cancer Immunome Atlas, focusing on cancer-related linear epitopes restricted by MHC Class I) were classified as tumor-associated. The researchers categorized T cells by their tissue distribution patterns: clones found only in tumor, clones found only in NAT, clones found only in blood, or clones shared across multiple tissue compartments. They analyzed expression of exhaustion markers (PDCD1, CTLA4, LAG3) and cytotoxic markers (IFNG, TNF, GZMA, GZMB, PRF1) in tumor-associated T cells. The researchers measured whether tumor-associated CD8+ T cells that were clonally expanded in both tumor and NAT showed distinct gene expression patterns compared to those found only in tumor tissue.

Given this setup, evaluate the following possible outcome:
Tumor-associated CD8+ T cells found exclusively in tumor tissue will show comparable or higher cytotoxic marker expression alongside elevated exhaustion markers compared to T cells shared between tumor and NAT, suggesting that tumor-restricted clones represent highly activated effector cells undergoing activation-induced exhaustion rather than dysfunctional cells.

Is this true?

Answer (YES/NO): NO